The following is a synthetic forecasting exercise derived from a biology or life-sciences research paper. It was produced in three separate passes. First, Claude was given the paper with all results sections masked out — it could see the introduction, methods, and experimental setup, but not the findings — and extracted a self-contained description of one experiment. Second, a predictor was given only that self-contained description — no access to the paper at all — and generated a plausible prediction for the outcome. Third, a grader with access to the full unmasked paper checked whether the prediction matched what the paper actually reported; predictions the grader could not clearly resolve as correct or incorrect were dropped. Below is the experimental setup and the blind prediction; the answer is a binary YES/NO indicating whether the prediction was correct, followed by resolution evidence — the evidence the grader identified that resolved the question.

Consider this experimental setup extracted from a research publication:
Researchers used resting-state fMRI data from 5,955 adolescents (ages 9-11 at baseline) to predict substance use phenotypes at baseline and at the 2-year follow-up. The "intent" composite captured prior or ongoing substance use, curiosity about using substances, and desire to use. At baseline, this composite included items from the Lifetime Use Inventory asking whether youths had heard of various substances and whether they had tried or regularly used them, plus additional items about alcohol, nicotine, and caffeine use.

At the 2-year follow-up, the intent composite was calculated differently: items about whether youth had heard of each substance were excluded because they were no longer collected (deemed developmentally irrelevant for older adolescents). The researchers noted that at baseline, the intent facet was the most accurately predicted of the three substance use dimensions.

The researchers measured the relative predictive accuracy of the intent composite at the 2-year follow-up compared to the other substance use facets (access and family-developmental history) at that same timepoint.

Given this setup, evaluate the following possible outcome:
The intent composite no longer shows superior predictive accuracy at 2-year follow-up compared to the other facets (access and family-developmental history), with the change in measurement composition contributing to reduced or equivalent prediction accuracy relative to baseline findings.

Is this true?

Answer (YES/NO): YES